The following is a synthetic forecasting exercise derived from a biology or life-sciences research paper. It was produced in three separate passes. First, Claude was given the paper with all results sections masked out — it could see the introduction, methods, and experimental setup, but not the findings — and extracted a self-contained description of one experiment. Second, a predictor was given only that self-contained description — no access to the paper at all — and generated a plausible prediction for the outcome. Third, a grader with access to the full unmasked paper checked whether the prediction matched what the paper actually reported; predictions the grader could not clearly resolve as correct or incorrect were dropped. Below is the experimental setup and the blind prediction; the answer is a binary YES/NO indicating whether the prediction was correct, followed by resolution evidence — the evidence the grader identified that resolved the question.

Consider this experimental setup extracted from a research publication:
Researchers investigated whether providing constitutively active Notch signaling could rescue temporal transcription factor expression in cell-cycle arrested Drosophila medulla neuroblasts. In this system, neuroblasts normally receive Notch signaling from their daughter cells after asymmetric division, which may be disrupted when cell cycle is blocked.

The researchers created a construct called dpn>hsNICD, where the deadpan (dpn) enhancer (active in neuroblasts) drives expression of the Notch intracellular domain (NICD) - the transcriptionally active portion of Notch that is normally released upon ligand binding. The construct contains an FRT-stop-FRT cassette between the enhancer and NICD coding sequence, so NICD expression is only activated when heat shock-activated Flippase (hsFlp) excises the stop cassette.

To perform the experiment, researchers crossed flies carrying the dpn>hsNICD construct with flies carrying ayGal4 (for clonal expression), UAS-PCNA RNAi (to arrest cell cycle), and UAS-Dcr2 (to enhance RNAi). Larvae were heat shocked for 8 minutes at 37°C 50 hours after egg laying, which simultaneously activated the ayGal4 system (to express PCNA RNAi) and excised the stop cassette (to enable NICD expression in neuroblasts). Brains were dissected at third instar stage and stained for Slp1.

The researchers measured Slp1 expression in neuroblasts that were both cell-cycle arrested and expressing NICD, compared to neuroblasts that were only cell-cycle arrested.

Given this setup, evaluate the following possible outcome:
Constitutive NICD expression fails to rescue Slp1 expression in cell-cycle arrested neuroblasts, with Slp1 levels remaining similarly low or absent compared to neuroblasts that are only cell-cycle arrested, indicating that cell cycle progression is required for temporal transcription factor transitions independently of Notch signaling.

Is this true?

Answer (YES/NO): NO